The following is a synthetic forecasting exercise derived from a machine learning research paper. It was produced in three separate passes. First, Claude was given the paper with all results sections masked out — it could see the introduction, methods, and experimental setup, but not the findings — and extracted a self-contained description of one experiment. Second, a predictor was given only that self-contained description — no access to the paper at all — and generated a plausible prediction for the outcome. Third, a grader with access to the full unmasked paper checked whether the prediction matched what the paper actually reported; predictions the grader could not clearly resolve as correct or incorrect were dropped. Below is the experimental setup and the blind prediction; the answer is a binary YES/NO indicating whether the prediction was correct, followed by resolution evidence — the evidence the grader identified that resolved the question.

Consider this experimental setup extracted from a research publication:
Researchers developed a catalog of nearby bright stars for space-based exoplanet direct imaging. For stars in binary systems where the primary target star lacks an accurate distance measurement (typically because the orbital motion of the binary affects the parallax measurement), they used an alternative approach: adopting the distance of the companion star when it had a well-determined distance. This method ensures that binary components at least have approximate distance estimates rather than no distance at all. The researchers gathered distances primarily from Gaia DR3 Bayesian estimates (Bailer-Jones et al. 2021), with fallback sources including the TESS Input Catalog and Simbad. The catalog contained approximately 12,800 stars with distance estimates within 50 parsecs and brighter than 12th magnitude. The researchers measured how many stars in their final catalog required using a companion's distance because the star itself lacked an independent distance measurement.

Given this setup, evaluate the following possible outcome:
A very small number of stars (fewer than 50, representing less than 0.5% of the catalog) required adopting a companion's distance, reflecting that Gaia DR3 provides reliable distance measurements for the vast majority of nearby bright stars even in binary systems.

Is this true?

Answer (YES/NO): YES